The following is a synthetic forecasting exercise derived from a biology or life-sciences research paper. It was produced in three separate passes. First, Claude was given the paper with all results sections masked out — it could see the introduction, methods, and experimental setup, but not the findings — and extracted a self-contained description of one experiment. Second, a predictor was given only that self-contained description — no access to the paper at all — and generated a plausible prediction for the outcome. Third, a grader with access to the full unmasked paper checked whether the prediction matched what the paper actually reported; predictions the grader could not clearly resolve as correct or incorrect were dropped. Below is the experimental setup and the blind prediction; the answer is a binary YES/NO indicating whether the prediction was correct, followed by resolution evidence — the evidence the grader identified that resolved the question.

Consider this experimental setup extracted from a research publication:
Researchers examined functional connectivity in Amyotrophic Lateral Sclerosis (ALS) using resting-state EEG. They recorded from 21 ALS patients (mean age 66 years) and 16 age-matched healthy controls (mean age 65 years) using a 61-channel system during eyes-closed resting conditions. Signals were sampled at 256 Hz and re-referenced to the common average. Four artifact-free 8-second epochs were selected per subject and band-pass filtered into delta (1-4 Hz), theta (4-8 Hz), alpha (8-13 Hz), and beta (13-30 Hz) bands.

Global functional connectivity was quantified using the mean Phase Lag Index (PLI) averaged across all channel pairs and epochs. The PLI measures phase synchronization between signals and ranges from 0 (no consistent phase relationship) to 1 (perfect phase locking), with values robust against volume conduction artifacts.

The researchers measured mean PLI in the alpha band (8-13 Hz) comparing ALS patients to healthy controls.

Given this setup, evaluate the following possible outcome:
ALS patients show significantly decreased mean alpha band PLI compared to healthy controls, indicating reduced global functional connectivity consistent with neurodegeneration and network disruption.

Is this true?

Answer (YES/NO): NO